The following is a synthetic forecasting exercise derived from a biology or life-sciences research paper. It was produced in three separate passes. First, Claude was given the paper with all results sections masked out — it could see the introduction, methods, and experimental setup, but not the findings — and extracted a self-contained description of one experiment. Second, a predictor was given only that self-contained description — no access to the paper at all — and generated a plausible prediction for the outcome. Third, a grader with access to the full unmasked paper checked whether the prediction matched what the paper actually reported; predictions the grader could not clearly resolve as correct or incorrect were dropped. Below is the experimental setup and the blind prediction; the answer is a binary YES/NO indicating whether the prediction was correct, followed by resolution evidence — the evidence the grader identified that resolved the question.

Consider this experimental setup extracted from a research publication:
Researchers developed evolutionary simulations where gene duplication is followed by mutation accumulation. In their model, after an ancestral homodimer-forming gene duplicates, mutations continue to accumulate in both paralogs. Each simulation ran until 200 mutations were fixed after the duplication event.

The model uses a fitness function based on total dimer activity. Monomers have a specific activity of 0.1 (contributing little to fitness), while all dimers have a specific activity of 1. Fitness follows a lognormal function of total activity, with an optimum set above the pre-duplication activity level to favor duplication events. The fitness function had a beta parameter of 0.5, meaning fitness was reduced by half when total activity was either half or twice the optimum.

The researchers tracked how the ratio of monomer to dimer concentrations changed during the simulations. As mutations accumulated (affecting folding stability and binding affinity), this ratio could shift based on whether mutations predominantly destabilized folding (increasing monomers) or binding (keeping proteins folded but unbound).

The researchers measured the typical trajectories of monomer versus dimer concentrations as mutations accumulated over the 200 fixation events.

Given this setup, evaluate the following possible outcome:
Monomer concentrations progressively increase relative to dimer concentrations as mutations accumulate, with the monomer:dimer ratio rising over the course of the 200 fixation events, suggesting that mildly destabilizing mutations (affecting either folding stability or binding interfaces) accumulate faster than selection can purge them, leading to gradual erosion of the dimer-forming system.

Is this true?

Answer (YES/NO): NO